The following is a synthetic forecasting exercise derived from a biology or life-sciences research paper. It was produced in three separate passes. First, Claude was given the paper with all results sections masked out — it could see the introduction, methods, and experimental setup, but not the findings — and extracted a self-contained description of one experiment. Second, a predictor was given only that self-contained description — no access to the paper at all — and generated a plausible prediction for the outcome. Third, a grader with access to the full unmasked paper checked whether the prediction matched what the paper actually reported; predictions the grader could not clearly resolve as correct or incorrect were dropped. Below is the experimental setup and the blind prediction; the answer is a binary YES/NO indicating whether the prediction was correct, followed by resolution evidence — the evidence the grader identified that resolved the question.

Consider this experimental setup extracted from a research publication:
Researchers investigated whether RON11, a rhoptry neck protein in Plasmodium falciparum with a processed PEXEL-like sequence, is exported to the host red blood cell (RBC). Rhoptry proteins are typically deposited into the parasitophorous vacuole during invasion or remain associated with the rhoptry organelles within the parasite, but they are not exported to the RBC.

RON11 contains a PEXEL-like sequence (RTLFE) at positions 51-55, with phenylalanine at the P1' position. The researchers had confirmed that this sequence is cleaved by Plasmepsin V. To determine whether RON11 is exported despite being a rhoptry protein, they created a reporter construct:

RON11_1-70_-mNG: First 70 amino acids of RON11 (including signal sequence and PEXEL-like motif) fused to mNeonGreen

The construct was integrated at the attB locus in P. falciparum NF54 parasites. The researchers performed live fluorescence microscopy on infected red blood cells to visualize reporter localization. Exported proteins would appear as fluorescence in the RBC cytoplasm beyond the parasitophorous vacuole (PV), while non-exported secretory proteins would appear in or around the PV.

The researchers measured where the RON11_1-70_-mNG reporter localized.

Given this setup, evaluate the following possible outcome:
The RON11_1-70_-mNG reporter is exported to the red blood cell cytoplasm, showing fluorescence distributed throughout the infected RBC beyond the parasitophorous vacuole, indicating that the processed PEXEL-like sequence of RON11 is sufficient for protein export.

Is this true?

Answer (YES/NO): NO